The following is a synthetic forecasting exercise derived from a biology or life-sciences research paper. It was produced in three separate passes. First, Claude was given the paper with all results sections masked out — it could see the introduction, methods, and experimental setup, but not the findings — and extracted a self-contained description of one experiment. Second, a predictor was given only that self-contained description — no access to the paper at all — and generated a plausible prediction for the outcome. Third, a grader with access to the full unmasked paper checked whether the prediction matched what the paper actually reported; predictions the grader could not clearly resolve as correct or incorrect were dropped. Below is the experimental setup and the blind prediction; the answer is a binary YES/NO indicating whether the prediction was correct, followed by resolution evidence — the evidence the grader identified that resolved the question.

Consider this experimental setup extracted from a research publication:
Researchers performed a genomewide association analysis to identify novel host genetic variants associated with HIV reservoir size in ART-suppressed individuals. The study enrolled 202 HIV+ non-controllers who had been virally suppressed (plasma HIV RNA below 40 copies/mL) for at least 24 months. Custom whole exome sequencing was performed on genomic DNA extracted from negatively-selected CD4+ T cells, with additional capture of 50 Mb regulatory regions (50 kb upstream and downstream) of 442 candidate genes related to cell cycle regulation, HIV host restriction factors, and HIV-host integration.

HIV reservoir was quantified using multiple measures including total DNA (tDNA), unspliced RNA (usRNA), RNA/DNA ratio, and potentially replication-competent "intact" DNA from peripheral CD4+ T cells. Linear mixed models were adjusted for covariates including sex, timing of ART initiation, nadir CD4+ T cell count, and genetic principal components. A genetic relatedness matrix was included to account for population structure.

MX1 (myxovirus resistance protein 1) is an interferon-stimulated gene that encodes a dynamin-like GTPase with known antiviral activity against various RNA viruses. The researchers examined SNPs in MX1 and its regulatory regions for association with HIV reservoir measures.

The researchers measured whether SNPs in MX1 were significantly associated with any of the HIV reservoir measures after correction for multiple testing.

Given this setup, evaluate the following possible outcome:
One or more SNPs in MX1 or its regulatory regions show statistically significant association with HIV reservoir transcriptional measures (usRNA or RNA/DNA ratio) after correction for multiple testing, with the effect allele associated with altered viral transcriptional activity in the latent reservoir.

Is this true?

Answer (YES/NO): NO